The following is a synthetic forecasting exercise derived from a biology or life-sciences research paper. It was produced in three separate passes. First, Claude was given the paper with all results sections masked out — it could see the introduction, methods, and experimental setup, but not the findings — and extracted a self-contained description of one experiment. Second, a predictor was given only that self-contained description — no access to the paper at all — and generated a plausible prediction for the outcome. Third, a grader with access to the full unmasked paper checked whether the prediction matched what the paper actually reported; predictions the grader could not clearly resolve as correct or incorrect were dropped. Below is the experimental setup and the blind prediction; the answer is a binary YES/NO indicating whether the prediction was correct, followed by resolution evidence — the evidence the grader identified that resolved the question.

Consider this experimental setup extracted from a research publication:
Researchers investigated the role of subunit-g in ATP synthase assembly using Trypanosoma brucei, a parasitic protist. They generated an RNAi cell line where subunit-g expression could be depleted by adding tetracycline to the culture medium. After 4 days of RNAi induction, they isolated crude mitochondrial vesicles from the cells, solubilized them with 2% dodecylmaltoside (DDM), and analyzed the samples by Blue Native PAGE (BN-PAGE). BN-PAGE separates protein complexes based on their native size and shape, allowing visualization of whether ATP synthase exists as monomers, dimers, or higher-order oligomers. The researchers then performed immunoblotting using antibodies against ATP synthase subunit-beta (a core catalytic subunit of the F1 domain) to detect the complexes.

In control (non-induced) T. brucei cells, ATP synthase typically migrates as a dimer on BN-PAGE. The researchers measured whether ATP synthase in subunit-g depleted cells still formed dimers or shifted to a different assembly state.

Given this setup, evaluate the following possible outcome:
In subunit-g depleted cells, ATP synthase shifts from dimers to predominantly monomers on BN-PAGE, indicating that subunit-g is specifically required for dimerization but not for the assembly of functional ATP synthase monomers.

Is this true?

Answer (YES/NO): YES